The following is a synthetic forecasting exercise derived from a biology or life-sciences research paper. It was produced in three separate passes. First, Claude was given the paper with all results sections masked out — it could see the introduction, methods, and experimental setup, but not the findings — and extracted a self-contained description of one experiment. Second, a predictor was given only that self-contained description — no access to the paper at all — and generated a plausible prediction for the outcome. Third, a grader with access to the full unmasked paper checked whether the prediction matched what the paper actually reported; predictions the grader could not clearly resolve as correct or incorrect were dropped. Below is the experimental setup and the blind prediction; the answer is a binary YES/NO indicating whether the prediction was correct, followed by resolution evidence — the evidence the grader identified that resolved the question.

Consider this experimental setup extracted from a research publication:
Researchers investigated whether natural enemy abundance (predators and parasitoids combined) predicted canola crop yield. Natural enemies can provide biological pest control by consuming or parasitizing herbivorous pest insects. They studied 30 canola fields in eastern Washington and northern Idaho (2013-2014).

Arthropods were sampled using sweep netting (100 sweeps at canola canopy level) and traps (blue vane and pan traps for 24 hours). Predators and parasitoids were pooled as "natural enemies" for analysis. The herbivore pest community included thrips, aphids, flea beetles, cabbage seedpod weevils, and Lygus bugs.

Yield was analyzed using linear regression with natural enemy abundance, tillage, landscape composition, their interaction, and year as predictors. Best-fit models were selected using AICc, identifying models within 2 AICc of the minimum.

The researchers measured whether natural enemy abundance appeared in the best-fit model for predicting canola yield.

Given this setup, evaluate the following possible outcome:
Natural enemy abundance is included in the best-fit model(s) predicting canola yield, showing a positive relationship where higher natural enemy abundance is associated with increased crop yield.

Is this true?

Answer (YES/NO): NO